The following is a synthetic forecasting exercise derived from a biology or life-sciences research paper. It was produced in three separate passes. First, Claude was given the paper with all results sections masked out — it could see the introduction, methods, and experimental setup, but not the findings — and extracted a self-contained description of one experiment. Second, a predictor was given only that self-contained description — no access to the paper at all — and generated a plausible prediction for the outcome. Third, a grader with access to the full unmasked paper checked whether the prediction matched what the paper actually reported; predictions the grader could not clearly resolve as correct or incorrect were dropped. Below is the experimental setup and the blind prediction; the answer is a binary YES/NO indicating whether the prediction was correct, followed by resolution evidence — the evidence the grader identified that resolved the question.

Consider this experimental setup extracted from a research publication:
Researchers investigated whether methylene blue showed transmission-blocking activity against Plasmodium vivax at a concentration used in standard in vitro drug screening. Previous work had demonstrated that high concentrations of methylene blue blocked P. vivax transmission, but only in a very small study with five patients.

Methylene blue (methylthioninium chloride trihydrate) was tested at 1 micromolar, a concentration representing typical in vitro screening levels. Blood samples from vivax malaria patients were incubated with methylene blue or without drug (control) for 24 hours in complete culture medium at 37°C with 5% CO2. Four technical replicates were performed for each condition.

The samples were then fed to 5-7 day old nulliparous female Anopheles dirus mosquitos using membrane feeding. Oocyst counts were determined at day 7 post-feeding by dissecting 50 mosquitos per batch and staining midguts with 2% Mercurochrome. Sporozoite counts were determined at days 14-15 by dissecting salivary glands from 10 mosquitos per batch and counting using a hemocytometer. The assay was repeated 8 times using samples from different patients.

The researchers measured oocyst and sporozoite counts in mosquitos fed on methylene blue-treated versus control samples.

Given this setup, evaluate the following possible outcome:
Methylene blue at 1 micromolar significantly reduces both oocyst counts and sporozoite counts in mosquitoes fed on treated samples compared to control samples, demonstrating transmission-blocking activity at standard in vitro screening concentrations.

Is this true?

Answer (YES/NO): YES